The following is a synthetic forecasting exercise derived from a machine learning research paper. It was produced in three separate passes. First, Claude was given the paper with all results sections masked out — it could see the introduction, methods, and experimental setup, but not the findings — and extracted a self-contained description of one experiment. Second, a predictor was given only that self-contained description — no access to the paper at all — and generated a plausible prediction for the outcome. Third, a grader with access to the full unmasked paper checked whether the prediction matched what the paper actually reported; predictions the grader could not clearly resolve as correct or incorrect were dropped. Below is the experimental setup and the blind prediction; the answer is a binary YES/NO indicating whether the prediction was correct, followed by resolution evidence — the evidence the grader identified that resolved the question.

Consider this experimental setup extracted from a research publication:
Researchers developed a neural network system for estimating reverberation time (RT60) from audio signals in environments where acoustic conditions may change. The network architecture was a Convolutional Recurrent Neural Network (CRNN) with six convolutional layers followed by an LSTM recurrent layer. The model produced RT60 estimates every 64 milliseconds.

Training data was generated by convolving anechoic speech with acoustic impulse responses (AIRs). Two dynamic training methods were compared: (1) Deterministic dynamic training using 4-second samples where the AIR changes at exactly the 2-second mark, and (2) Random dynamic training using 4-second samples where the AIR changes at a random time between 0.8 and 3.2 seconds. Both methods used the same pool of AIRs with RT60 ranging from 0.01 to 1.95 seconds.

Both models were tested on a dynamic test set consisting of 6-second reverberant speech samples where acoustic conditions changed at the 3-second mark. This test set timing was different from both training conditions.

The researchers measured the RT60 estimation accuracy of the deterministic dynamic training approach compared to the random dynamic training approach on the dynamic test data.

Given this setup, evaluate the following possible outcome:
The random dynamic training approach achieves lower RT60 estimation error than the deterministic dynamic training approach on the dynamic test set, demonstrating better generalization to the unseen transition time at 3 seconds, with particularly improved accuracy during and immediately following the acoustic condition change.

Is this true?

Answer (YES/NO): YES